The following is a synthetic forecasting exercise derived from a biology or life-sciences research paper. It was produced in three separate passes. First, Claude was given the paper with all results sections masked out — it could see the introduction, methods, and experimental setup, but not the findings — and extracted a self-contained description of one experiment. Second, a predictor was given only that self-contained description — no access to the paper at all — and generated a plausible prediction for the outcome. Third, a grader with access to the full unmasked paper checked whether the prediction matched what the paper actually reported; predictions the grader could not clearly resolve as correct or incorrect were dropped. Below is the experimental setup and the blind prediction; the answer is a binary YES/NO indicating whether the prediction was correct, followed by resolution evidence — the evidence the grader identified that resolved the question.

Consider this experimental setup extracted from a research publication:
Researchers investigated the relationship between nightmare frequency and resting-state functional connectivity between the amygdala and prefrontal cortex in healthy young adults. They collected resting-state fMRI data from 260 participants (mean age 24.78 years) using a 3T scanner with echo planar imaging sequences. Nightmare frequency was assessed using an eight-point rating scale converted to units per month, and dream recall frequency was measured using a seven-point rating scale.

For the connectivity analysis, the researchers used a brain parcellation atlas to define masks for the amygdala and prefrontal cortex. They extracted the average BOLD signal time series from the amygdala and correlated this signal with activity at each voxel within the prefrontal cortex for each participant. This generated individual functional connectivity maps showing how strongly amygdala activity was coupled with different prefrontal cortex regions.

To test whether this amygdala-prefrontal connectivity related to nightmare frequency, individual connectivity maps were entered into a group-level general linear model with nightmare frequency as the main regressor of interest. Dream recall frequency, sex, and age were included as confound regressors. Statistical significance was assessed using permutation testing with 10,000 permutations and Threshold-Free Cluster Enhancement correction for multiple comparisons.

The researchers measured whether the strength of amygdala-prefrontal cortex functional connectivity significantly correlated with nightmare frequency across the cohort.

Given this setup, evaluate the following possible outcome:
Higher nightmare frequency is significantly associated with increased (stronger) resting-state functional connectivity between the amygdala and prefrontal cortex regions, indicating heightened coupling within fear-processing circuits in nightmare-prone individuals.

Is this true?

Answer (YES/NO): NO